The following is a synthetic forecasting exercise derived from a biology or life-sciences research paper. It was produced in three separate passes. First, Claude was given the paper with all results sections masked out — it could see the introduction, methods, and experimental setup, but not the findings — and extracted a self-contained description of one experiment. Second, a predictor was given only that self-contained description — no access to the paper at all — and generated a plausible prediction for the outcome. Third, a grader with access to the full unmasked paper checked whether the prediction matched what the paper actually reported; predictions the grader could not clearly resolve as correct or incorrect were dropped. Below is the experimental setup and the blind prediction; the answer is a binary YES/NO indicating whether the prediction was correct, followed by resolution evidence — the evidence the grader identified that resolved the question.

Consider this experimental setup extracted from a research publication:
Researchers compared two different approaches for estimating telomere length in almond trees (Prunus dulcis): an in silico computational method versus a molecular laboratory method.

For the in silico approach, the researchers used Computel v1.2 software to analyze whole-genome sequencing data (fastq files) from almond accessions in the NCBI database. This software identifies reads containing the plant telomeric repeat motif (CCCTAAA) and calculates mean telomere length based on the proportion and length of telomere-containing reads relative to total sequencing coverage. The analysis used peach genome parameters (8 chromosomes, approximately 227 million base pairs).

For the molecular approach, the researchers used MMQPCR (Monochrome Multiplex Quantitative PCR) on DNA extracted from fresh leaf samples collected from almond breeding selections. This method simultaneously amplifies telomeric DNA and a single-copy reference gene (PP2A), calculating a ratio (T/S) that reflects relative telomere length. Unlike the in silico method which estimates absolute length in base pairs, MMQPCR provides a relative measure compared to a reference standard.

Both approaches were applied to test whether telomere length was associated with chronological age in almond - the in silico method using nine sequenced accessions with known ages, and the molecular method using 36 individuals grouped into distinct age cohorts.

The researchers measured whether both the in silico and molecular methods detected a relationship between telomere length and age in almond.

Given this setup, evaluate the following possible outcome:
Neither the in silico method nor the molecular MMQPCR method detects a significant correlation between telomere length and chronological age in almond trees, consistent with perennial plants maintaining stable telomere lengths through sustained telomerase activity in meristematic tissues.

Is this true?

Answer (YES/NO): NO